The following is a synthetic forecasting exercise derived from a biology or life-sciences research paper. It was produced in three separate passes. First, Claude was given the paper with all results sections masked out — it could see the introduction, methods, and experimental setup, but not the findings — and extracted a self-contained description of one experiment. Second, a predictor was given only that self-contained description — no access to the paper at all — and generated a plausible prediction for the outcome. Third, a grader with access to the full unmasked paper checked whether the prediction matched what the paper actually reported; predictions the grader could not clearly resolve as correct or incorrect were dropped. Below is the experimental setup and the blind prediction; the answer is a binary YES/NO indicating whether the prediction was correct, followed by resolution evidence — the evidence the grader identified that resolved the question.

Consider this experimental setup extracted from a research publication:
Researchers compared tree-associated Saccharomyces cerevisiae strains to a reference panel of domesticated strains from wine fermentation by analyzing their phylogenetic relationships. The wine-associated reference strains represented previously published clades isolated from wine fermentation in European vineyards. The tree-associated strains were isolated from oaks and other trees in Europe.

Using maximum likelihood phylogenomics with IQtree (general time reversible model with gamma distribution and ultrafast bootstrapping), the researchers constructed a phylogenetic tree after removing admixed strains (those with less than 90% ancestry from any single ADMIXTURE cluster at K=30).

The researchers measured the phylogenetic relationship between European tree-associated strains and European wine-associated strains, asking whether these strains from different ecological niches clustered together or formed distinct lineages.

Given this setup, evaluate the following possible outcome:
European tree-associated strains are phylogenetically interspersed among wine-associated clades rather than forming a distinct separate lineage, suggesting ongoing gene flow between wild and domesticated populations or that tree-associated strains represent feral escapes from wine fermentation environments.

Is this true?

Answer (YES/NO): NO